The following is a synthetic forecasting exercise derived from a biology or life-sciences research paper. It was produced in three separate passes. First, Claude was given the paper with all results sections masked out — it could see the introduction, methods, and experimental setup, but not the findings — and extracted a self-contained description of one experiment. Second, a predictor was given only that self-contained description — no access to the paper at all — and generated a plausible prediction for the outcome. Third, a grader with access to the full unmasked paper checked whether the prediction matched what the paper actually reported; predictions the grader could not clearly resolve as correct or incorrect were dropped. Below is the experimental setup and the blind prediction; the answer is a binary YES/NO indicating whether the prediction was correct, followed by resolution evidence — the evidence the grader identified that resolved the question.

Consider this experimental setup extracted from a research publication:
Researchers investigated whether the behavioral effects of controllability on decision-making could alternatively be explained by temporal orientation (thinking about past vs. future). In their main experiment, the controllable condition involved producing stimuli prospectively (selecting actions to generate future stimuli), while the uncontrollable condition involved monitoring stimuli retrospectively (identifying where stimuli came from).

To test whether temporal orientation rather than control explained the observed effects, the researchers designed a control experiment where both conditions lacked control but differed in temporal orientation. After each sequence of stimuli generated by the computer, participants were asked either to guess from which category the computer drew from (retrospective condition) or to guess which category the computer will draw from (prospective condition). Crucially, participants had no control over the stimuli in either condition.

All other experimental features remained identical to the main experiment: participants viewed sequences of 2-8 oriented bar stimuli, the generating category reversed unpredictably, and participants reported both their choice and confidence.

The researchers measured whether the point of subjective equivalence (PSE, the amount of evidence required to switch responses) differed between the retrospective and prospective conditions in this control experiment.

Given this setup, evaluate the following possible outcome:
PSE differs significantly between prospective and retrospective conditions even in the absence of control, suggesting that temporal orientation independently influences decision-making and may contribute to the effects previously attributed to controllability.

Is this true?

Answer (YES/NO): NO